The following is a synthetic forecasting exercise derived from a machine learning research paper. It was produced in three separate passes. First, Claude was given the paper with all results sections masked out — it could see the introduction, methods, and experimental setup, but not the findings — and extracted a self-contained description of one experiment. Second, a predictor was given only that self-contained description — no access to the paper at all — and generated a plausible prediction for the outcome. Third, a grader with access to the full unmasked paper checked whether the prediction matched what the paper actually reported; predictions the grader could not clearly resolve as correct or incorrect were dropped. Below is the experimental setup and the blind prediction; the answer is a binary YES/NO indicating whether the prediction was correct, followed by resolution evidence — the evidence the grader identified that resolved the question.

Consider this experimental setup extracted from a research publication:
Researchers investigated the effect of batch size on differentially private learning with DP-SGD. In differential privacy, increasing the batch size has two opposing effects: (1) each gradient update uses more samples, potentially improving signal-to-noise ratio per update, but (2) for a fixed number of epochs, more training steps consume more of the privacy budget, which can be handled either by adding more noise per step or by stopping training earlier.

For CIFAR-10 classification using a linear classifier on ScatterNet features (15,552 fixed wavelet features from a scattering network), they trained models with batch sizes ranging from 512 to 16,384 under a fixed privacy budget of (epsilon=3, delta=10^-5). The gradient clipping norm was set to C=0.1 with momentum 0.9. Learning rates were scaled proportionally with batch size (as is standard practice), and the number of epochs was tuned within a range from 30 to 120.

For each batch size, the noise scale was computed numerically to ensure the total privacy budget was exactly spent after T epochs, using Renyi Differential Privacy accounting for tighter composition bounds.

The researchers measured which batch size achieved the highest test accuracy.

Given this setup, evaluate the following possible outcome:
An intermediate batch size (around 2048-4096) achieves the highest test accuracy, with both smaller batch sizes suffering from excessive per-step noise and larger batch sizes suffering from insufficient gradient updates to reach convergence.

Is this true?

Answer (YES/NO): NO